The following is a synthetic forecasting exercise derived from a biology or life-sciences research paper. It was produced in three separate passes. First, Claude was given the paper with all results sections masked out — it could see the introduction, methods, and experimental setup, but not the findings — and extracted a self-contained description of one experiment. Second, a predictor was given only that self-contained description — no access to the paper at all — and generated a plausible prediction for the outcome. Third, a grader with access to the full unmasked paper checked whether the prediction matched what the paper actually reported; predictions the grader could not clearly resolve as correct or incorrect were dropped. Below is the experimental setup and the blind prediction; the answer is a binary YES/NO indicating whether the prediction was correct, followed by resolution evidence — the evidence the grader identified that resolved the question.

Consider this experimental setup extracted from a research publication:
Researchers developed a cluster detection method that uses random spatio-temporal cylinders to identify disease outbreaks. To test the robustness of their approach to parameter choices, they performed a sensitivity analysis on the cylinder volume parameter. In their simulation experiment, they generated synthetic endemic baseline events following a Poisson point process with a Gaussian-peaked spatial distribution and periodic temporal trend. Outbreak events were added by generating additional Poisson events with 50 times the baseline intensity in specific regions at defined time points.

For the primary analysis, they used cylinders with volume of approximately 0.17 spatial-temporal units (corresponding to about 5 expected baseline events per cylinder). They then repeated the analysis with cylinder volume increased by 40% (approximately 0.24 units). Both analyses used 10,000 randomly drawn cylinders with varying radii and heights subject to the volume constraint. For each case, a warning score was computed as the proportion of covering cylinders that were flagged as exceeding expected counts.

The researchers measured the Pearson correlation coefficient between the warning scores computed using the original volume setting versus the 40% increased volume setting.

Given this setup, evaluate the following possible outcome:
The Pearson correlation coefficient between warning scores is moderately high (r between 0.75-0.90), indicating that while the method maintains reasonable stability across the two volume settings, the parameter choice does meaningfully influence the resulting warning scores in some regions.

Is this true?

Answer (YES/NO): NO